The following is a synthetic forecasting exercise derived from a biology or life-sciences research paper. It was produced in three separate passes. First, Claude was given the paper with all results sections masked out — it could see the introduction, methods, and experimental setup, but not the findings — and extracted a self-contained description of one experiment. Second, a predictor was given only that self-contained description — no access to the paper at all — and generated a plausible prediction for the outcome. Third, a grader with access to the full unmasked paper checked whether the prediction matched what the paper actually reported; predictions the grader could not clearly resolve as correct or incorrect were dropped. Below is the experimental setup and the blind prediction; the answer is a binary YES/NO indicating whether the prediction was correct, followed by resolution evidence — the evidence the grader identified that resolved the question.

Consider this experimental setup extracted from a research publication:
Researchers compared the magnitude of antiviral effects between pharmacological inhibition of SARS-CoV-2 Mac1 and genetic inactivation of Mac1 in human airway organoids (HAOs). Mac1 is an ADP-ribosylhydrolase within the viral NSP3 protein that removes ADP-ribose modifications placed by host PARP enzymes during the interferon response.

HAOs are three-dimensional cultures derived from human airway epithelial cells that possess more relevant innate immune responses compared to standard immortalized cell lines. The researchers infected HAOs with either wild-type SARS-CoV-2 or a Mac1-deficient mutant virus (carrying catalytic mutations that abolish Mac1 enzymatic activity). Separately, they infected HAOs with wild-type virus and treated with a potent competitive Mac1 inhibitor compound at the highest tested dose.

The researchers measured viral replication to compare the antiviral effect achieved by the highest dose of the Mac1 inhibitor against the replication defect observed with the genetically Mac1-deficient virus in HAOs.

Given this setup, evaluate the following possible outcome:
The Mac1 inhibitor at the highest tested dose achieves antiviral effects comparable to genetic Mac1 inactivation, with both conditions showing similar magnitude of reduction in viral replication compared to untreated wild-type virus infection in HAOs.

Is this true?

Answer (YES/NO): NO